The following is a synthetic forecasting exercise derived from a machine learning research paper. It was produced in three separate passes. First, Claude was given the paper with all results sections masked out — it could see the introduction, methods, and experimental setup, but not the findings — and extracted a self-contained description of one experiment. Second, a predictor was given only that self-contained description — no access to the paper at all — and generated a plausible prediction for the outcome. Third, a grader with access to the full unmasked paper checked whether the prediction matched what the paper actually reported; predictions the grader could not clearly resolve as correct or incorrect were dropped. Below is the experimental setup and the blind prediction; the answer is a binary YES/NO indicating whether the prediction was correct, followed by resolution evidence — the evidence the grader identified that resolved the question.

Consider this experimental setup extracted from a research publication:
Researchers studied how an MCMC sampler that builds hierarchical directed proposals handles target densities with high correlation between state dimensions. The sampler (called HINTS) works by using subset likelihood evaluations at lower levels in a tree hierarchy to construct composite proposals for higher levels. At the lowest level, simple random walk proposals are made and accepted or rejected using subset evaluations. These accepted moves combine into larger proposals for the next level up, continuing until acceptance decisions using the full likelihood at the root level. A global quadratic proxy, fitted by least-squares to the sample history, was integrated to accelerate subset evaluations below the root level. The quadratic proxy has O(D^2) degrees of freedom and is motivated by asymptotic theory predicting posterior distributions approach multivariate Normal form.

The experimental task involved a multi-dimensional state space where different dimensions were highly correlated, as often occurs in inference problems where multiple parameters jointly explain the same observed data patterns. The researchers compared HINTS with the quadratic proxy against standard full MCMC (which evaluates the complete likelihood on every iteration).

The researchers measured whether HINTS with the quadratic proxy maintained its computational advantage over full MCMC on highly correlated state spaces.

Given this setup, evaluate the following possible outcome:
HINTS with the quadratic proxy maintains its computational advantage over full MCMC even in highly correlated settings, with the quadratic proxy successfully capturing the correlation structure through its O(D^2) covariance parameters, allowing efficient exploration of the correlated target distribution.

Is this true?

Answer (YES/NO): YES